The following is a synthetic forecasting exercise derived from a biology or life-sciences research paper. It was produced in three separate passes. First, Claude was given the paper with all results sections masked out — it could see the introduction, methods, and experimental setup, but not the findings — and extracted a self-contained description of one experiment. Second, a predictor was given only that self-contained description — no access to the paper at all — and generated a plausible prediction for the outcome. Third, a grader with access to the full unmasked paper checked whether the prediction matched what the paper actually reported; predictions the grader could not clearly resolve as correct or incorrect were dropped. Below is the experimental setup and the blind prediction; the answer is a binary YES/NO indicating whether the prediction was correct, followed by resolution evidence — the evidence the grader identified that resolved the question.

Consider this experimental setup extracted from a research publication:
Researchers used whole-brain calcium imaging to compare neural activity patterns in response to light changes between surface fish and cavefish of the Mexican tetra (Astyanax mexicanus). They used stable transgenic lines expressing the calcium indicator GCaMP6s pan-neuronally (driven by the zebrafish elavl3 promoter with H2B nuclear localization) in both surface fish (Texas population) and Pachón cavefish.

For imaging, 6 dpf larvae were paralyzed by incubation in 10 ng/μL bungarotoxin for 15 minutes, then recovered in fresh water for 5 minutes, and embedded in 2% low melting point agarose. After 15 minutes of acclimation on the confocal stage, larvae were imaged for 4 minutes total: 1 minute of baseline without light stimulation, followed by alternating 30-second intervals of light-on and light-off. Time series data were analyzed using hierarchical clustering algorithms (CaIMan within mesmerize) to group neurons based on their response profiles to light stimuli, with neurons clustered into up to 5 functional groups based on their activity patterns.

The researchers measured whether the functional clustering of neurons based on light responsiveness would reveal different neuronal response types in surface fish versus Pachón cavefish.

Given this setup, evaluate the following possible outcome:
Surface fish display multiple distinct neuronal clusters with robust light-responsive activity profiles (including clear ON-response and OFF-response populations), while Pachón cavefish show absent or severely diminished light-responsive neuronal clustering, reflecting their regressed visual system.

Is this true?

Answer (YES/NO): NO